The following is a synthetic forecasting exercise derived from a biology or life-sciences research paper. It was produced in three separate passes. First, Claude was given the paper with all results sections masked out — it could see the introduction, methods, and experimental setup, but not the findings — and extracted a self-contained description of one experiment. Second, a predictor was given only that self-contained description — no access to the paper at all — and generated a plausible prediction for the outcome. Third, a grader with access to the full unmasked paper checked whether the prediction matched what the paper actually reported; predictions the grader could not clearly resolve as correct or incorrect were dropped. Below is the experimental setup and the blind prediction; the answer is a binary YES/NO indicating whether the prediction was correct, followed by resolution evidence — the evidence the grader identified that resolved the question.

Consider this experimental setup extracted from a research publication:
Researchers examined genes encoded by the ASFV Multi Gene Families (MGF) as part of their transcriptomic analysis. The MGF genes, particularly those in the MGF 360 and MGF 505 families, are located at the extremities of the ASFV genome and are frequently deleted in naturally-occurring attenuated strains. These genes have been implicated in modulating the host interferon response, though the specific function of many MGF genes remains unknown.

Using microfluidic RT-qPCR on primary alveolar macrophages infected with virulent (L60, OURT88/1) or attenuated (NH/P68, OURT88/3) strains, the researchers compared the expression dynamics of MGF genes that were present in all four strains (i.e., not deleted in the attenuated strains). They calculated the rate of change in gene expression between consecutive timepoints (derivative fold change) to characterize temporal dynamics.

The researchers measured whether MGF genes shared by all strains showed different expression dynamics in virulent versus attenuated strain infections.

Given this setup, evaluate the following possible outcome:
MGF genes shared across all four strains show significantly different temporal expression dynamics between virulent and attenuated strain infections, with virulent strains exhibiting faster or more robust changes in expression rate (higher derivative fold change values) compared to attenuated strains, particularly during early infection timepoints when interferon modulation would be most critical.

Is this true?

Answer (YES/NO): NO